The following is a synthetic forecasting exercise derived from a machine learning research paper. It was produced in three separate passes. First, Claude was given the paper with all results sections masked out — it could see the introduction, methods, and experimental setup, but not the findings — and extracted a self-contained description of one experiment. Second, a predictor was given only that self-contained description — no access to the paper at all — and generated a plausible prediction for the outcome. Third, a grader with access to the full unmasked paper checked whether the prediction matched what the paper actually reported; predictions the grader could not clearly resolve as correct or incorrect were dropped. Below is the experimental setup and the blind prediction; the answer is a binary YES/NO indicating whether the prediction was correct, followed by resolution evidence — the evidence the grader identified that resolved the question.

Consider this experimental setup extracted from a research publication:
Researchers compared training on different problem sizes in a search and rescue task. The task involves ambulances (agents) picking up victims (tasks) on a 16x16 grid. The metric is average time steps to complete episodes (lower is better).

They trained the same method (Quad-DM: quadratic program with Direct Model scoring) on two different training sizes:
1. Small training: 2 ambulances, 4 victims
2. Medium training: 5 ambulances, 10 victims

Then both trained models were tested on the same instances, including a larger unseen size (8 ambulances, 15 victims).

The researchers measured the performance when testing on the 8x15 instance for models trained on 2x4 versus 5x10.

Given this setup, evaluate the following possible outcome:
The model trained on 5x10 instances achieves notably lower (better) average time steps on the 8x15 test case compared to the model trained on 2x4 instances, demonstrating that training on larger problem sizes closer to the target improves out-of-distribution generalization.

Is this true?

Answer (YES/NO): NO